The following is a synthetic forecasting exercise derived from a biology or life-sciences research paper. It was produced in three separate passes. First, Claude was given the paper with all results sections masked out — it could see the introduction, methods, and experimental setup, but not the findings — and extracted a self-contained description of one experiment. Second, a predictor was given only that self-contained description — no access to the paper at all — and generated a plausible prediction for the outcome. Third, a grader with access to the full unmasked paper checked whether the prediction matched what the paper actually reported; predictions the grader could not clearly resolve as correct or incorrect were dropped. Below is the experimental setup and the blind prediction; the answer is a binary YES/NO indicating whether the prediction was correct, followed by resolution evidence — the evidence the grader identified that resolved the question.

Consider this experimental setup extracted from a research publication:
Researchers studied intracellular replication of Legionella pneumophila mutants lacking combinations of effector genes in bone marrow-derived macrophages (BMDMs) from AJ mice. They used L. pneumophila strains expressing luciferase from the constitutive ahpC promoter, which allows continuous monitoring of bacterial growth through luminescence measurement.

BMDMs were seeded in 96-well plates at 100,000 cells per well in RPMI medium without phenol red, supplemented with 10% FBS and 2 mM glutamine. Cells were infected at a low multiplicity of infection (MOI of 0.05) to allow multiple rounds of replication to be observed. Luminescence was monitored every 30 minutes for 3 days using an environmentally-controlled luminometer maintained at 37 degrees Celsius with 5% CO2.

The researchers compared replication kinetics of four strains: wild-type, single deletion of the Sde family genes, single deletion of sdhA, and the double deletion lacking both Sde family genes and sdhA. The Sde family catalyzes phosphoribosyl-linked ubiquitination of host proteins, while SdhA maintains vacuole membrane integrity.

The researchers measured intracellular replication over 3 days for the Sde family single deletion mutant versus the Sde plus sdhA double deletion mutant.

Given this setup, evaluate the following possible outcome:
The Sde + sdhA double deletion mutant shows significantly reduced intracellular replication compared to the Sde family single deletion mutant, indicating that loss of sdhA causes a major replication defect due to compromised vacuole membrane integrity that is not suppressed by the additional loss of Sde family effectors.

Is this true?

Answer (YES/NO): NO